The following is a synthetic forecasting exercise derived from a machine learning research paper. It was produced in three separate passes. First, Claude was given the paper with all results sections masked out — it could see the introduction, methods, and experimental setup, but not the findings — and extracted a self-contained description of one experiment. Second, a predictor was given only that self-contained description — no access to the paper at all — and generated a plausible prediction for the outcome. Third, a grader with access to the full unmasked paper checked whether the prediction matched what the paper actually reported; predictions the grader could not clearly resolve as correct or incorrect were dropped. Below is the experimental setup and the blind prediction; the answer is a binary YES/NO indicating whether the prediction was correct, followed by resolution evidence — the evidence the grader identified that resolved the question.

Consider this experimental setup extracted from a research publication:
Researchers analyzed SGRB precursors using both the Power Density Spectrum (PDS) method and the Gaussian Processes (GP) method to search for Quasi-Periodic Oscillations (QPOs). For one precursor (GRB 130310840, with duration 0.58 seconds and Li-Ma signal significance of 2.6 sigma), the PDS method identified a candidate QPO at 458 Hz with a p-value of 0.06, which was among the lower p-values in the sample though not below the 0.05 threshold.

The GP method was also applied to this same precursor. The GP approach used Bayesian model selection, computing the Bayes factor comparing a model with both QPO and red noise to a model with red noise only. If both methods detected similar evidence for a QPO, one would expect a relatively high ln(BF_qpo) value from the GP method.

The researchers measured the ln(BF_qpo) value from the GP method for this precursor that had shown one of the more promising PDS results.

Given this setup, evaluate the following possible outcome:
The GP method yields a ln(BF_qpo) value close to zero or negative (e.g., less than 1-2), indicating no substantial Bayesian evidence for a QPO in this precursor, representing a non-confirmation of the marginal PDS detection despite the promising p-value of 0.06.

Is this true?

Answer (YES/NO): YES